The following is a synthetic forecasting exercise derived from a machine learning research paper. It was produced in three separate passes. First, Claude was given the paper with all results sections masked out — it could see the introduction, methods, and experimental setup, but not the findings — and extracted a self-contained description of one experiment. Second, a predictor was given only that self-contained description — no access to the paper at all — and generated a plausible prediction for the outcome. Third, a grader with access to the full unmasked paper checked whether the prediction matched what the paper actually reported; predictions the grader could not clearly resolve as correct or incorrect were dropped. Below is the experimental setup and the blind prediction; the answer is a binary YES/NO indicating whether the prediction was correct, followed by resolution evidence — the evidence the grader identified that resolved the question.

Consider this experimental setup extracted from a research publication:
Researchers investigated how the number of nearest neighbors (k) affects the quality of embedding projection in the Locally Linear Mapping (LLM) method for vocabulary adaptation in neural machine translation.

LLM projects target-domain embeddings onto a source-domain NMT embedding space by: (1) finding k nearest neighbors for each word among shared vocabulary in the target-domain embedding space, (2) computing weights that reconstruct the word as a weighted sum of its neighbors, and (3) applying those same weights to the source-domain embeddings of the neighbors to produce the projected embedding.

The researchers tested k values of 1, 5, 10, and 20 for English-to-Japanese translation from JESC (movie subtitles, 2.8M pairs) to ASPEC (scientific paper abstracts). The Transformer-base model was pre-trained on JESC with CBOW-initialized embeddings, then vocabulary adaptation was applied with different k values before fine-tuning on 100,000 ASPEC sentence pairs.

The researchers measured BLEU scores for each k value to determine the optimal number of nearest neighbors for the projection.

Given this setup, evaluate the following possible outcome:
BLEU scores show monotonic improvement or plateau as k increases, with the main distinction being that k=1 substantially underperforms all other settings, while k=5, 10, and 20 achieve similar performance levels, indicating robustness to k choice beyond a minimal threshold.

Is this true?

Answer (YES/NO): NO